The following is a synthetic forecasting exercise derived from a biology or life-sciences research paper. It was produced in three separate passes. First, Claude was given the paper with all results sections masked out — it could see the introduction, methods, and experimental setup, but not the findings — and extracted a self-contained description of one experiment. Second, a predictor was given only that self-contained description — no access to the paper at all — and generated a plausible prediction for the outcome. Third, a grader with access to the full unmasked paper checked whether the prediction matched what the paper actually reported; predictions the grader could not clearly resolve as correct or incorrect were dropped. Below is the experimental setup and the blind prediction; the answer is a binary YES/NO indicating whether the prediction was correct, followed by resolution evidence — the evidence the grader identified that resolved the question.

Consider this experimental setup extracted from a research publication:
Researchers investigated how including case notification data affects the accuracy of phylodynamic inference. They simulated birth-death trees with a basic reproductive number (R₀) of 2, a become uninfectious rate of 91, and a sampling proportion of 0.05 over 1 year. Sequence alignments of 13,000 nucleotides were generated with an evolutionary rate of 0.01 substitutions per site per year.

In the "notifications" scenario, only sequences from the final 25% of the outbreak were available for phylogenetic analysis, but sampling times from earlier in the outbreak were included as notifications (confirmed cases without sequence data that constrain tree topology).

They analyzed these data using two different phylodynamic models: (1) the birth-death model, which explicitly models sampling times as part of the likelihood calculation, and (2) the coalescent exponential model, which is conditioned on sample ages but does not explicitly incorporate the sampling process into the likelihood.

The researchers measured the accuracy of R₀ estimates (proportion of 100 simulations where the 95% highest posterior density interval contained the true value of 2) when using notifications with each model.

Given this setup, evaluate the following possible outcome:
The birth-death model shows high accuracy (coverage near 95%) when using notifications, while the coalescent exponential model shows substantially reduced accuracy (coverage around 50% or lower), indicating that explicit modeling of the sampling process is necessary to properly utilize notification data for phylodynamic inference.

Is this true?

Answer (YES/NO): NO